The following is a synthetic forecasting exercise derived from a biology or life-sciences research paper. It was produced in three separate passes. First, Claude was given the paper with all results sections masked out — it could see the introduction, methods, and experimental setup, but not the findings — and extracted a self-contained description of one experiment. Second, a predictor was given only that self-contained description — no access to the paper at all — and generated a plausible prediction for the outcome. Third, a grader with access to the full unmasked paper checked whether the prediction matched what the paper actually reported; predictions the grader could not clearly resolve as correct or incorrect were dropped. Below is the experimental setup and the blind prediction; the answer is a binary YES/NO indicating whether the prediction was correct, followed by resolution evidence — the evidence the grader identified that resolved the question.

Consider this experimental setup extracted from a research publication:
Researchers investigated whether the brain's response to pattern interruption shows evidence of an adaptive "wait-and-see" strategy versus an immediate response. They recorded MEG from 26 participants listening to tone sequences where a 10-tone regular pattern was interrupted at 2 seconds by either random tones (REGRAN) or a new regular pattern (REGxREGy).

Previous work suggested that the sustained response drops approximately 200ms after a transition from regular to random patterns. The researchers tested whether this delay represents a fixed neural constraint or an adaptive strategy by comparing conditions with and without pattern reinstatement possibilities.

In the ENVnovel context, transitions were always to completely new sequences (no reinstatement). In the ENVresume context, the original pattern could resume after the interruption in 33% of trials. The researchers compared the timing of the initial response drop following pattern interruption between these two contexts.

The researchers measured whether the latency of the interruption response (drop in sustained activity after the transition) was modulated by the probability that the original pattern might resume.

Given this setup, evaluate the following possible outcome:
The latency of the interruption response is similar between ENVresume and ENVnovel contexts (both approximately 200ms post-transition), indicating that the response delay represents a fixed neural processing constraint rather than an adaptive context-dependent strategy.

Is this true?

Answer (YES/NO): NO